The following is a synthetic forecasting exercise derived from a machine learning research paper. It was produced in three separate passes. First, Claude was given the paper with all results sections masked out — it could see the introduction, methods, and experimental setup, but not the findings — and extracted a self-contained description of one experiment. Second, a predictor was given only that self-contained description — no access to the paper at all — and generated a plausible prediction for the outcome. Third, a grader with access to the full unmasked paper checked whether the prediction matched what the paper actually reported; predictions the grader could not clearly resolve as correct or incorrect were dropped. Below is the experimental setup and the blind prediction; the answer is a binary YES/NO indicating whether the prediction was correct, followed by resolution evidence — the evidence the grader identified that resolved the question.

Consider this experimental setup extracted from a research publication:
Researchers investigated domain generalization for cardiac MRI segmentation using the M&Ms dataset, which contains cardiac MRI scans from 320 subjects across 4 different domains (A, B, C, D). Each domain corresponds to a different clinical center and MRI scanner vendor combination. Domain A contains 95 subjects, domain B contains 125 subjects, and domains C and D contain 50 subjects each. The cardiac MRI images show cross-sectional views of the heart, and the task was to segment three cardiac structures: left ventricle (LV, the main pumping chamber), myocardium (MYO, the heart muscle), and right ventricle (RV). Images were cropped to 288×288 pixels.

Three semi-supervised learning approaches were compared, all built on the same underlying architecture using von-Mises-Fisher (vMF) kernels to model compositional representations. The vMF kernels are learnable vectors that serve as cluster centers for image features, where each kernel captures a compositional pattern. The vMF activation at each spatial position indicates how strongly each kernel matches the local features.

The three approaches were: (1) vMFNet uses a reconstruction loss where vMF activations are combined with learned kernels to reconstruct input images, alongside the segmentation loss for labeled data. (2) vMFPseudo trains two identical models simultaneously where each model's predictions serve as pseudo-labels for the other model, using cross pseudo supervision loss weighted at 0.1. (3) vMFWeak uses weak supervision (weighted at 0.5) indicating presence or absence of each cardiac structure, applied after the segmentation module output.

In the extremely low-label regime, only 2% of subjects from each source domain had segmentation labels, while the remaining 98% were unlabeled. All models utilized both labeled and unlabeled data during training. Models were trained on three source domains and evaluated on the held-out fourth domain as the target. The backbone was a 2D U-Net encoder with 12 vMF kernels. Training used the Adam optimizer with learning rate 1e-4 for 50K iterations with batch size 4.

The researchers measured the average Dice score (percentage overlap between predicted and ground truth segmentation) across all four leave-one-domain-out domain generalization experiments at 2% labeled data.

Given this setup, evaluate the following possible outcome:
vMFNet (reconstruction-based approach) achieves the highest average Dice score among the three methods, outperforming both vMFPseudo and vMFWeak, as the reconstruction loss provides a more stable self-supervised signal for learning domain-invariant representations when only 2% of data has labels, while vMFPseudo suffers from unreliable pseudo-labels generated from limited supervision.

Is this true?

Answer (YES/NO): YES